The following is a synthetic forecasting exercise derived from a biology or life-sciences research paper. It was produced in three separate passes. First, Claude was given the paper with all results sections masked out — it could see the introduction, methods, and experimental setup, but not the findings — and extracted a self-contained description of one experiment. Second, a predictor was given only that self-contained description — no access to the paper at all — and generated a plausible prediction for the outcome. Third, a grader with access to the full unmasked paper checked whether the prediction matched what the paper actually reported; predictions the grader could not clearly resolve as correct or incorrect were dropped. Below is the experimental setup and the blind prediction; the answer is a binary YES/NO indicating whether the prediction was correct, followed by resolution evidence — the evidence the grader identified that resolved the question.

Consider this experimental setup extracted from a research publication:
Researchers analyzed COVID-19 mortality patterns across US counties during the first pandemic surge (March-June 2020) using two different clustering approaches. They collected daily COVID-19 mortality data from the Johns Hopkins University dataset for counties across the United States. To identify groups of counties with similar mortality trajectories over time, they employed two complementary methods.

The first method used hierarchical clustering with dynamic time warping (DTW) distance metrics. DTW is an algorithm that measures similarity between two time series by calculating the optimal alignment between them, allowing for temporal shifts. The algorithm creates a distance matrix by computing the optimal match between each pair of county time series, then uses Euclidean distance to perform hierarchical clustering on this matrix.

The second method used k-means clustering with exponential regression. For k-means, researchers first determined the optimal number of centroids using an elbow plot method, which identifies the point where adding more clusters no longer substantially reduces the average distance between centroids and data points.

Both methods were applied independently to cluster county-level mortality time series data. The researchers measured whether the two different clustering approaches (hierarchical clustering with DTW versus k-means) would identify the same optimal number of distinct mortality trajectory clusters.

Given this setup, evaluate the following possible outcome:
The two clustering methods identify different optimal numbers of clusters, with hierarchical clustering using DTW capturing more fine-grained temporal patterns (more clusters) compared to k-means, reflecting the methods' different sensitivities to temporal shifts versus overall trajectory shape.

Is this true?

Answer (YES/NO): NO